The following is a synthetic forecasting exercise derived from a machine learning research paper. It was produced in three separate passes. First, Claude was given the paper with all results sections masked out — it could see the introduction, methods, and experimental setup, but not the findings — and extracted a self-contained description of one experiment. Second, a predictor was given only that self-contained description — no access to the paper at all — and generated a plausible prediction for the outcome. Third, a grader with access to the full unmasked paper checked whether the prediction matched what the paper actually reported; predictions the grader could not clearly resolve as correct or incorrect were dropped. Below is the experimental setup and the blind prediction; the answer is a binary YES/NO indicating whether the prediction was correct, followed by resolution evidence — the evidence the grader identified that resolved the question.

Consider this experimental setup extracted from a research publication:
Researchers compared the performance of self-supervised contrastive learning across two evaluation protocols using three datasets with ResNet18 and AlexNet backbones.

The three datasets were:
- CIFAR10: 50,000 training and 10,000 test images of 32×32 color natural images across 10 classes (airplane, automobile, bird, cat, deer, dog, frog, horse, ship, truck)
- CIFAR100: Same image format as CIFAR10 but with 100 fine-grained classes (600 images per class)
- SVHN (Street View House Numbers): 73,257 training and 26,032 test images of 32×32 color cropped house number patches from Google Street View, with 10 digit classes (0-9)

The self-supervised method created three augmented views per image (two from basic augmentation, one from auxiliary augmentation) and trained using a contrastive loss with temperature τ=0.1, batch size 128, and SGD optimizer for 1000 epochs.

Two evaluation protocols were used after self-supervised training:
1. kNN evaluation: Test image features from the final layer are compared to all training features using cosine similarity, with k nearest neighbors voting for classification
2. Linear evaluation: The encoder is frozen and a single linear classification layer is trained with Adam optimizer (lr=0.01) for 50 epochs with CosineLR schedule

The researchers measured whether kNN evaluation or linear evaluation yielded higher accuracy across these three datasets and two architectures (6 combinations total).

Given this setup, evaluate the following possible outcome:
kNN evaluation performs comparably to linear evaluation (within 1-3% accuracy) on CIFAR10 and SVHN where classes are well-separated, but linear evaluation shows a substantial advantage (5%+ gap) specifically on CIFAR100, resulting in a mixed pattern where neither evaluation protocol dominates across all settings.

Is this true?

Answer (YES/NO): NO